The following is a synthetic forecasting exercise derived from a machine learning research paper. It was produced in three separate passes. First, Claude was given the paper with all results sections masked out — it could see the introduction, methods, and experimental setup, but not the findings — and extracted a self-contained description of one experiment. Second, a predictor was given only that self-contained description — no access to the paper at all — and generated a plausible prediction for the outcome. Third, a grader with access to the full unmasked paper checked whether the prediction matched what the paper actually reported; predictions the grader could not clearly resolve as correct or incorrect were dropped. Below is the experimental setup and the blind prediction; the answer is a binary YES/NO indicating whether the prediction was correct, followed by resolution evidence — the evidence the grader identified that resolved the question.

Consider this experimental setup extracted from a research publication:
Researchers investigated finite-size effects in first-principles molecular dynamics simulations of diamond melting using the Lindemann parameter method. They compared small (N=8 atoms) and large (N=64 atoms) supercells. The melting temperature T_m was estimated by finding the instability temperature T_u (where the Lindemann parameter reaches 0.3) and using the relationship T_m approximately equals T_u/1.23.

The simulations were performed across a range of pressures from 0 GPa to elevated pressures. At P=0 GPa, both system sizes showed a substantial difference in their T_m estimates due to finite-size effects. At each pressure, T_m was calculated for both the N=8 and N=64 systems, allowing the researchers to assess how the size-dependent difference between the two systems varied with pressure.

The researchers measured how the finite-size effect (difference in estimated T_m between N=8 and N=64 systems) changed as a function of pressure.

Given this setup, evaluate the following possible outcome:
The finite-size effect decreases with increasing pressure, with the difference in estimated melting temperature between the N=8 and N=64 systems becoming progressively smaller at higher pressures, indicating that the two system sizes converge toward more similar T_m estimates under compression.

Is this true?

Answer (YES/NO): YES